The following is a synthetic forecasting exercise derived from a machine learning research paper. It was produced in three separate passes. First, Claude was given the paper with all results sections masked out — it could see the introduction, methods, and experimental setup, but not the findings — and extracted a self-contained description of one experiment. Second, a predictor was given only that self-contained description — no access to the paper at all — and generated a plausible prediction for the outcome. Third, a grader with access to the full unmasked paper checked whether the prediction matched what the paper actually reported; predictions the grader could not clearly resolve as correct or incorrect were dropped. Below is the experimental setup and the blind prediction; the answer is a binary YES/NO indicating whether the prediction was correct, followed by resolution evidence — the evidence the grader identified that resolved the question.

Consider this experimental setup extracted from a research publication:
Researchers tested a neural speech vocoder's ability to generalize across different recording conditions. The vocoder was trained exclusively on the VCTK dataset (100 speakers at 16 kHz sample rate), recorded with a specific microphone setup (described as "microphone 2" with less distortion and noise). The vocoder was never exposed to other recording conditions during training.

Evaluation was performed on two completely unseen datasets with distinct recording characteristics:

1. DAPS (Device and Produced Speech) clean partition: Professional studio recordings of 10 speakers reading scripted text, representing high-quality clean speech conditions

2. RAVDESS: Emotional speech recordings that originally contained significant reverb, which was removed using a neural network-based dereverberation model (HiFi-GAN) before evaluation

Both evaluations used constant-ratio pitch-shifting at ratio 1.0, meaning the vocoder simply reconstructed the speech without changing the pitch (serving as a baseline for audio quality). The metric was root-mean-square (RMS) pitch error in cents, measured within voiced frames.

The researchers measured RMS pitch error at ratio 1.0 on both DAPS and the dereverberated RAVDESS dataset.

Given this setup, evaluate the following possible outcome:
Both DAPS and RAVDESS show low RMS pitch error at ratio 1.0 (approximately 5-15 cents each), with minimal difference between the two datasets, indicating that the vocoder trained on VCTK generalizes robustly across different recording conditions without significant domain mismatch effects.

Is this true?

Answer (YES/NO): NO